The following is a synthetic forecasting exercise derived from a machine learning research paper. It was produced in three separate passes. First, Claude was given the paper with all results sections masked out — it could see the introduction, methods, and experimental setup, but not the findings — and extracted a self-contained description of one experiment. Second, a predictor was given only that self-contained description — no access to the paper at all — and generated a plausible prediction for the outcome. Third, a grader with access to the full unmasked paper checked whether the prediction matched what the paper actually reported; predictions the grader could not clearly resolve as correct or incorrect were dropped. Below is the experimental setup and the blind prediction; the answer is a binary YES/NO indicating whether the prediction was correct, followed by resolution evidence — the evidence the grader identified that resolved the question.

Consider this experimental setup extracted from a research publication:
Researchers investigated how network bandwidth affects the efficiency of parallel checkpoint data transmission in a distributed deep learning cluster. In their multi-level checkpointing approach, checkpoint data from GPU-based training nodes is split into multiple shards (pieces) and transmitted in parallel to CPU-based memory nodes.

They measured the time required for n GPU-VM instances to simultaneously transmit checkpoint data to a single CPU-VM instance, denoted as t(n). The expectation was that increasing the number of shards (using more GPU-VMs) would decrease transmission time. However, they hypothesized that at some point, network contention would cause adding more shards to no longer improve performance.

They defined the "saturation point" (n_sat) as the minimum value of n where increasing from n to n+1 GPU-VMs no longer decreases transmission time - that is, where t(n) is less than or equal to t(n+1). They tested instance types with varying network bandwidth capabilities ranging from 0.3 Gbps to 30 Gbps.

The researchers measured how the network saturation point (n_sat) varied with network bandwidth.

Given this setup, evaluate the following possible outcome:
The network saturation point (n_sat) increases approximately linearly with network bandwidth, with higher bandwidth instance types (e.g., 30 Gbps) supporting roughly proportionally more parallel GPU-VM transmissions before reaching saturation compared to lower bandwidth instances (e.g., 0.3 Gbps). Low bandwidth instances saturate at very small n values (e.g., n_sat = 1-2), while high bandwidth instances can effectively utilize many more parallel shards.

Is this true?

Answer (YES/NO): NO